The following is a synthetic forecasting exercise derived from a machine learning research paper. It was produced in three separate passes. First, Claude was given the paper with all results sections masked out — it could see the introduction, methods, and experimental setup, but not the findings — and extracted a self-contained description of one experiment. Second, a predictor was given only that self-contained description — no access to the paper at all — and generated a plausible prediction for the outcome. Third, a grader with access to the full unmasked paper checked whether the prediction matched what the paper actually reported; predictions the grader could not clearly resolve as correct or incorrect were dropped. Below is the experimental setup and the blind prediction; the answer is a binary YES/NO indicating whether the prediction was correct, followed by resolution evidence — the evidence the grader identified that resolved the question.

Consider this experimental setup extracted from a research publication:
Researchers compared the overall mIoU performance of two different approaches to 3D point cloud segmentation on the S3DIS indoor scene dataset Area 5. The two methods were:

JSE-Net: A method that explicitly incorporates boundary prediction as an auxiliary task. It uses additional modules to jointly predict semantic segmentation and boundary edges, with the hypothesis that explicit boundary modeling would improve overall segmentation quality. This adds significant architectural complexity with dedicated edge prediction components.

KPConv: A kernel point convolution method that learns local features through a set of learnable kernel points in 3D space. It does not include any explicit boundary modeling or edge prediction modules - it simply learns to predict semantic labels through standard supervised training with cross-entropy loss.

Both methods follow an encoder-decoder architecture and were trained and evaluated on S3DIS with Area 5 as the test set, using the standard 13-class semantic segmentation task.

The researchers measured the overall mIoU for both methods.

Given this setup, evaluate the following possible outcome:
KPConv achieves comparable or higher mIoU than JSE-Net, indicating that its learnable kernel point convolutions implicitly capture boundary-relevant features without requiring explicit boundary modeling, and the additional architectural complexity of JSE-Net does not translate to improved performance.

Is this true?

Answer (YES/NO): NO